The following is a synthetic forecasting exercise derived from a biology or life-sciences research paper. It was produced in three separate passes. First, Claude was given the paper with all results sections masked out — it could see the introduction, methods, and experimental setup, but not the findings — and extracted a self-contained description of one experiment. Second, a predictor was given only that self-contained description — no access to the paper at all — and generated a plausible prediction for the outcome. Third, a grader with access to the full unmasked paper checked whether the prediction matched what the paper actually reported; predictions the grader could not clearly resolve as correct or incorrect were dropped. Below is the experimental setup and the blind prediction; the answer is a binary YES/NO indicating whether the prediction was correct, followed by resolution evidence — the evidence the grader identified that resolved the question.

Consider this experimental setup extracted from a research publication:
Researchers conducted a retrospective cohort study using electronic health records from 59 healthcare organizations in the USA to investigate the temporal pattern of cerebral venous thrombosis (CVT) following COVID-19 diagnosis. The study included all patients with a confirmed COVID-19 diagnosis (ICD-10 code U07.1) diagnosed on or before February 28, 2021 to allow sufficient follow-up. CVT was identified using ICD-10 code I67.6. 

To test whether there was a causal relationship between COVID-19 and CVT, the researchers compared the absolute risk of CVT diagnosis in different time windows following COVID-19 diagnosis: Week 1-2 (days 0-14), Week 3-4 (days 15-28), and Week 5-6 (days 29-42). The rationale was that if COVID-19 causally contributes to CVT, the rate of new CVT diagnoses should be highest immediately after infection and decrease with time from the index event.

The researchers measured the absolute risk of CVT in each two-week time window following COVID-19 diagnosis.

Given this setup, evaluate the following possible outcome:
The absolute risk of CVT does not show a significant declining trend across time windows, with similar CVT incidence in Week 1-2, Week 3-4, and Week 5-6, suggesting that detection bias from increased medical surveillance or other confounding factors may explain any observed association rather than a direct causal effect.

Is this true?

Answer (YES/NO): NO